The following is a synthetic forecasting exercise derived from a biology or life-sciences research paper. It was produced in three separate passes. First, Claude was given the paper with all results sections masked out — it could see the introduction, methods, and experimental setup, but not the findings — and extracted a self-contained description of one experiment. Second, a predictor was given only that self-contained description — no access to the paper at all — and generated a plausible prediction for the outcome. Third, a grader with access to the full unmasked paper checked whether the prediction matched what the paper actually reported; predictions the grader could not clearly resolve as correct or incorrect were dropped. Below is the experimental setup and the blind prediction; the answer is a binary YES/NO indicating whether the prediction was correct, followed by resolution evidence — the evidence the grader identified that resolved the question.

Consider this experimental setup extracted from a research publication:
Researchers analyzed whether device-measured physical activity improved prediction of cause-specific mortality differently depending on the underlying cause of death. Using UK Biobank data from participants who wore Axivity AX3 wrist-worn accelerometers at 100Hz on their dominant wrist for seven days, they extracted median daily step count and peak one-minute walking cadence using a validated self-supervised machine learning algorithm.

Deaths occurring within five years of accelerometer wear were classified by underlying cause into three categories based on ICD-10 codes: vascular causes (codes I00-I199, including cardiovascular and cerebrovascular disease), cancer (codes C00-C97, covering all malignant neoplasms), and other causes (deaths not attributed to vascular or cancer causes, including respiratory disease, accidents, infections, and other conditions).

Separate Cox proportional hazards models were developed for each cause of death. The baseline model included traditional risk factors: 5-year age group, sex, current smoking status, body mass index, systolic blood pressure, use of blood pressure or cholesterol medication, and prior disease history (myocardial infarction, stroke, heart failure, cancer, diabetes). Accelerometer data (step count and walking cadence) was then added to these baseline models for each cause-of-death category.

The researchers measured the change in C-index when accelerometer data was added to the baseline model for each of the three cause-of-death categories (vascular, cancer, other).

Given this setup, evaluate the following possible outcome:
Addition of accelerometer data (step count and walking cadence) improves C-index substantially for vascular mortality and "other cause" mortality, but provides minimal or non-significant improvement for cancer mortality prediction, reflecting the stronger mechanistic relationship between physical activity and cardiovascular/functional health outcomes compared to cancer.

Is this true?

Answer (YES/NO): NO